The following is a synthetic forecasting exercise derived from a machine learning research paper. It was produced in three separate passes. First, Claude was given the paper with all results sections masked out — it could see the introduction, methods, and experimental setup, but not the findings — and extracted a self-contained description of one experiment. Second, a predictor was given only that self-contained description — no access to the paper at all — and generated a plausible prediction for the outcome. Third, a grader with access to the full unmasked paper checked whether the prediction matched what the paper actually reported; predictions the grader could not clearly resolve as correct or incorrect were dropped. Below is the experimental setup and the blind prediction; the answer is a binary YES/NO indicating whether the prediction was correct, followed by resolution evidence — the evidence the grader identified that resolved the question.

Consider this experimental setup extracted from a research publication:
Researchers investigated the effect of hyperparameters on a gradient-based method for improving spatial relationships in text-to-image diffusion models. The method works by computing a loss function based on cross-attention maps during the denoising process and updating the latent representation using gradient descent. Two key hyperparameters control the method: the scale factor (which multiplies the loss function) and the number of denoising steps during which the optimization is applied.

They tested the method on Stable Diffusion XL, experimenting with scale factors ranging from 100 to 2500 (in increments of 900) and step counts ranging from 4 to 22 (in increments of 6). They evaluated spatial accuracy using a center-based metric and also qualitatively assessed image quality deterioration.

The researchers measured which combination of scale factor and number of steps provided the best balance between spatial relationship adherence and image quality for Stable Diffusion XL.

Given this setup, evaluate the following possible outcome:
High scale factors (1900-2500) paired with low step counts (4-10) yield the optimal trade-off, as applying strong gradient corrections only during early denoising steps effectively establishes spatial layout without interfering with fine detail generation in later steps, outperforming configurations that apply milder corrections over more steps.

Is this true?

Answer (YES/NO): NO